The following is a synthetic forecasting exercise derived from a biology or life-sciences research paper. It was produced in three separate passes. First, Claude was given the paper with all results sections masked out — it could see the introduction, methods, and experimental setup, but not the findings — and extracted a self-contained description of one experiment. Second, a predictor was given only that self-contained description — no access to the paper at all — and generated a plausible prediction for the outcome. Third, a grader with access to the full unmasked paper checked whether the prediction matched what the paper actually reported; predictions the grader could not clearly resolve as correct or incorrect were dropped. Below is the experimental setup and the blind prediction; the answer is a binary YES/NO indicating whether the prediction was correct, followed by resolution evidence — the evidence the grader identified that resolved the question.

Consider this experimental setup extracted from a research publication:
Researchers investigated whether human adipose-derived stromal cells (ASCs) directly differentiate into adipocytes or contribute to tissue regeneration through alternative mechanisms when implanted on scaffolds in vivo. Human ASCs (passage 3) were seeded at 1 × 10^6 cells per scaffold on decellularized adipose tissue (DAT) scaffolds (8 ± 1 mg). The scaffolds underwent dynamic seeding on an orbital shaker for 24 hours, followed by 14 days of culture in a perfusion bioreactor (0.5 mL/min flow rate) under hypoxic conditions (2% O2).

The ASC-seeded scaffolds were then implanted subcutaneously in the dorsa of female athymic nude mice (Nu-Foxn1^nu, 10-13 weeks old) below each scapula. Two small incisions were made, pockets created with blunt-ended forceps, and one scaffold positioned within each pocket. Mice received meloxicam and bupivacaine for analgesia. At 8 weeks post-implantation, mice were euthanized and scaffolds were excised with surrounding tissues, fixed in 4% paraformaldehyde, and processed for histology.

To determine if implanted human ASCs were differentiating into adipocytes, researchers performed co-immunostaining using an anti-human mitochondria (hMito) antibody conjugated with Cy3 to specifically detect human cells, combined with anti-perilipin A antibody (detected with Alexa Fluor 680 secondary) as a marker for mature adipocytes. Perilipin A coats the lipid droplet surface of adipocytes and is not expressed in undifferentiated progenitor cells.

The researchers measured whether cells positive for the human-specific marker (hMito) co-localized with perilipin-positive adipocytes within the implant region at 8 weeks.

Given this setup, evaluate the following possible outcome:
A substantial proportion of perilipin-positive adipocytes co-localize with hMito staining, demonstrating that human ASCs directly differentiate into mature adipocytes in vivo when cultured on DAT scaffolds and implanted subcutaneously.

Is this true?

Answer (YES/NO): NO